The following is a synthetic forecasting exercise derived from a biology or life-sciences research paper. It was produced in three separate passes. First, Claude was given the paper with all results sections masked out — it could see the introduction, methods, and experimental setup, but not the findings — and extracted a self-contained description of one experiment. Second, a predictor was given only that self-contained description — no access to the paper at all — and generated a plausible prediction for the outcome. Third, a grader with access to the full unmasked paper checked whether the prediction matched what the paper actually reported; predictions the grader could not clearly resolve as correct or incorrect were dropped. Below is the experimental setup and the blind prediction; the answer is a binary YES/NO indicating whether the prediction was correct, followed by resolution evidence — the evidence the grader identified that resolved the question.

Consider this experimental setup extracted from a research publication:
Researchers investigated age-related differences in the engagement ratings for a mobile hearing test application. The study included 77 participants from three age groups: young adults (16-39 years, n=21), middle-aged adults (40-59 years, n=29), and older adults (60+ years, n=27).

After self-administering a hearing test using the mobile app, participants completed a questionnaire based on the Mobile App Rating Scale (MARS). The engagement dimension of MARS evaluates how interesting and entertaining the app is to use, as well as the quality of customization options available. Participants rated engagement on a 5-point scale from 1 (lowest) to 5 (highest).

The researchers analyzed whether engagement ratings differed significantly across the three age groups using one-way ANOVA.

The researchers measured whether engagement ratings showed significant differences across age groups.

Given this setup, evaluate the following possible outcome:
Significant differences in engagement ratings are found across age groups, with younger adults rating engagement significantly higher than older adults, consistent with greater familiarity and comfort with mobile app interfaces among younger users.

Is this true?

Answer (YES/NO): NO